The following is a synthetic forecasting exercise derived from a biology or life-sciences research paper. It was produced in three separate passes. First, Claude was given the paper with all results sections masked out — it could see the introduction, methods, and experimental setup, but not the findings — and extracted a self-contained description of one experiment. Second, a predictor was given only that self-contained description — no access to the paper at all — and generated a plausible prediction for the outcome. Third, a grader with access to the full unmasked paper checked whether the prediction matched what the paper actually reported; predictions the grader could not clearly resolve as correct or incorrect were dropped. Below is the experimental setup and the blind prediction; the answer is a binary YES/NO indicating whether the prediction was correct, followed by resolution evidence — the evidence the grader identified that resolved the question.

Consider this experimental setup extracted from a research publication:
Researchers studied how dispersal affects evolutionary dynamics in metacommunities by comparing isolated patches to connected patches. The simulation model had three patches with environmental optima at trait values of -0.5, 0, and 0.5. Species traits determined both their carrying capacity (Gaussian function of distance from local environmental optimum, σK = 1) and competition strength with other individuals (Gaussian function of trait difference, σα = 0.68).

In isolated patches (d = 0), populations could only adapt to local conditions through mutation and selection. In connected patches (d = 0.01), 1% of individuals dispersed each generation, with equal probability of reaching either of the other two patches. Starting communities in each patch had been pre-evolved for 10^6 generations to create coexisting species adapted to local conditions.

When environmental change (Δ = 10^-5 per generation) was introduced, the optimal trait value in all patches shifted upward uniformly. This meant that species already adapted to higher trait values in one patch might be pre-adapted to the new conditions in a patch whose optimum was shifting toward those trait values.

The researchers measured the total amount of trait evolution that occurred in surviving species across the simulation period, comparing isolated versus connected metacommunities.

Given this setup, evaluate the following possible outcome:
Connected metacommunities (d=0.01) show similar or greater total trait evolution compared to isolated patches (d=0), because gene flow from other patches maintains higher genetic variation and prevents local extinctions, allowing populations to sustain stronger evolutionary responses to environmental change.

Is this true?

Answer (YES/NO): NO